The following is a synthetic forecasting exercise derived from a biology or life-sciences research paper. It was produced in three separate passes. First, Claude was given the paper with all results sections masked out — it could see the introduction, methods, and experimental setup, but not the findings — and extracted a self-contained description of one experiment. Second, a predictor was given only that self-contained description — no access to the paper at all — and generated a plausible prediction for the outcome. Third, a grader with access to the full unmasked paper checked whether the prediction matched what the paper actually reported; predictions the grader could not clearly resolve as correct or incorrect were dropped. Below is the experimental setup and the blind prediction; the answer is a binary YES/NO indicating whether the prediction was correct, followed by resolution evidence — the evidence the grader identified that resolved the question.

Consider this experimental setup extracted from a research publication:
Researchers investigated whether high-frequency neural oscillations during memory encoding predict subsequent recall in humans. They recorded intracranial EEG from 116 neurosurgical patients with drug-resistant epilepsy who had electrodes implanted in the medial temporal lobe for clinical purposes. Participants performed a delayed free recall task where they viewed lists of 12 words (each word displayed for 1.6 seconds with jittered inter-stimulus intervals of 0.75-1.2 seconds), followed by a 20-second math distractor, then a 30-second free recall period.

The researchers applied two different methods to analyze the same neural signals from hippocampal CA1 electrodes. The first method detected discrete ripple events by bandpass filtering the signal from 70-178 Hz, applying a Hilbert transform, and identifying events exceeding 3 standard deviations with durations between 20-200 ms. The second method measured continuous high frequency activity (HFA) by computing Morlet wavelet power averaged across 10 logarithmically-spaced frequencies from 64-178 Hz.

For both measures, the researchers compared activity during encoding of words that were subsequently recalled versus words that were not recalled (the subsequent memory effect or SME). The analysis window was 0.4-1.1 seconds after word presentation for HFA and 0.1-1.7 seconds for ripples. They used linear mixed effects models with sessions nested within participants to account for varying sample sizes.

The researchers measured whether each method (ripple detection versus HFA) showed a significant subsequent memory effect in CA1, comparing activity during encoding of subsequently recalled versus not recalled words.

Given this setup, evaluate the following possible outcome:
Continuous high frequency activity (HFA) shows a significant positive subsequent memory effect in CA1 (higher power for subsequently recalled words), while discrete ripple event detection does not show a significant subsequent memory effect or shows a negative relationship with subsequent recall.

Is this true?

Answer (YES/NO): YES